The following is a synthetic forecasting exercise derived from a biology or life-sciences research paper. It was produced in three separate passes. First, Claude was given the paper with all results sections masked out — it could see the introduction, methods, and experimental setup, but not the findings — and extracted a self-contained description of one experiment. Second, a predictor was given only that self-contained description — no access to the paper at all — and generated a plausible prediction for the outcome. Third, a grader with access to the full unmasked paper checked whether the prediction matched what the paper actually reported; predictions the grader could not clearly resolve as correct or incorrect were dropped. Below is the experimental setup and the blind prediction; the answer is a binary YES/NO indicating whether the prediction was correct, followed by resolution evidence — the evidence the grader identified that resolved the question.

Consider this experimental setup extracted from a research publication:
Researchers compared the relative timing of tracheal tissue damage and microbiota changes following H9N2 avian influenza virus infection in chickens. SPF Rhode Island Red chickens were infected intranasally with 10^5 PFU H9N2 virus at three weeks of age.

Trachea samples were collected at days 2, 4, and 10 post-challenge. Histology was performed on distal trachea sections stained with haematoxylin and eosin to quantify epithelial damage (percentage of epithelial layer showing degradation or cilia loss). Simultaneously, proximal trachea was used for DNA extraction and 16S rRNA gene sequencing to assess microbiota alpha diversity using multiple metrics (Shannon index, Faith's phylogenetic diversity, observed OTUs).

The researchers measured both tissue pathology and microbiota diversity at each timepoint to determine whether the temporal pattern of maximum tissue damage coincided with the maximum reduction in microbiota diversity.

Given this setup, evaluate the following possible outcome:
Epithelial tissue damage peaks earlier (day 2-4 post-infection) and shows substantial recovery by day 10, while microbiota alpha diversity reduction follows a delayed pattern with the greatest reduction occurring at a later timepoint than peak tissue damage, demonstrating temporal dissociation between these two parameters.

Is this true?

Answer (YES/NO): NO